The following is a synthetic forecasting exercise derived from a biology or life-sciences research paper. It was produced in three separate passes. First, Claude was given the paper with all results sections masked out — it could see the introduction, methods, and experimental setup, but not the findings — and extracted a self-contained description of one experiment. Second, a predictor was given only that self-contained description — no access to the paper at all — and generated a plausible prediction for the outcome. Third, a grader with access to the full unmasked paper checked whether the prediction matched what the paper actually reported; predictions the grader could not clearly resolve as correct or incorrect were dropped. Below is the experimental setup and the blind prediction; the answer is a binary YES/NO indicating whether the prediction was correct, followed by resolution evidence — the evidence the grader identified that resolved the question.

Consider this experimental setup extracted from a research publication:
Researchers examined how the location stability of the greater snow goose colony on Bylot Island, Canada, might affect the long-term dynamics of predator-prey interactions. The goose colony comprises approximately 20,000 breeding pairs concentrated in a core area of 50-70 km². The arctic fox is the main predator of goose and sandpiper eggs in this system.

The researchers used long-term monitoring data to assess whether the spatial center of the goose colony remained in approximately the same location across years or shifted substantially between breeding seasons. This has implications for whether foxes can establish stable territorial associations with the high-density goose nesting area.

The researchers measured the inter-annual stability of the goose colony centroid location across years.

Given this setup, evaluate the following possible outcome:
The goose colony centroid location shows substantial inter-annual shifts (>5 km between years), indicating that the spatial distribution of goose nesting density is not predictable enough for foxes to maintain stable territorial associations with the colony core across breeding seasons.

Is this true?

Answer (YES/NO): NO